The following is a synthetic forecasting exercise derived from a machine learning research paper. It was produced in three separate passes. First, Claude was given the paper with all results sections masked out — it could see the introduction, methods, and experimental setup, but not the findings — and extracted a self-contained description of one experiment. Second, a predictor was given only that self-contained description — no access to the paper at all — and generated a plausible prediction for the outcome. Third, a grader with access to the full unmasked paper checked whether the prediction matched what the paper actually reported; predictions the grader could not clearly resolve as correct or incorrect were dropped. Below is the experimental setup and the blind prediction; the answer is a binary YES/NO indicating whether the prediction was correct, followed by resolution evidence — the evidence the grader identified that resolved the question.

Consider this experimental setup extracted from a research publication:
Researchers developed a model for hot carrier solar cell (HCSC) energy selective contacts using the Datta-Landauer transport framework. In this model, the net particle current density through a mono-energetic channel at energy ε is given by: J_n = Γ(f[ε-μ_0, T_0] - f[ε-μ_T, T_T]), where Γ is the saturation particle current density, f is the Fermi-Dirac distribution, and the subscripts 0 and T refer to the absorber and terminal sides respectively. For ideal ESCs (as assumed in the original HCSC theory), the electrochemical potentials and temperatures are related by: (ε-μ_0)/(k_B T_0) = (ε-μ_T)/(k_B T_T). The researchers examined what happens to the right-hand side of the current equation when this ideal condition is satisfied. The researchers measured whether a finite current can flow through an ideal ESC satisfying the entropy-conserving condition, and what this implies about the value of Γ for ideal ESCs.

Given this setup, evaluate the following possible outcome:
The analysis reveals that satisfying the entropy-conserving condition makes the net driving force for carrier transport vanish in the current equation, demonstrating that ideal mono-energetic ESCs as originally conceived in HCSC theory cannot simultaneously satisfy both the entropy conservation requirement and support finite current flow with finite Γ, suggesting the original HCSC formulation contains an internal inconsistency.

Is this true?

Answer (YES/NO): NO